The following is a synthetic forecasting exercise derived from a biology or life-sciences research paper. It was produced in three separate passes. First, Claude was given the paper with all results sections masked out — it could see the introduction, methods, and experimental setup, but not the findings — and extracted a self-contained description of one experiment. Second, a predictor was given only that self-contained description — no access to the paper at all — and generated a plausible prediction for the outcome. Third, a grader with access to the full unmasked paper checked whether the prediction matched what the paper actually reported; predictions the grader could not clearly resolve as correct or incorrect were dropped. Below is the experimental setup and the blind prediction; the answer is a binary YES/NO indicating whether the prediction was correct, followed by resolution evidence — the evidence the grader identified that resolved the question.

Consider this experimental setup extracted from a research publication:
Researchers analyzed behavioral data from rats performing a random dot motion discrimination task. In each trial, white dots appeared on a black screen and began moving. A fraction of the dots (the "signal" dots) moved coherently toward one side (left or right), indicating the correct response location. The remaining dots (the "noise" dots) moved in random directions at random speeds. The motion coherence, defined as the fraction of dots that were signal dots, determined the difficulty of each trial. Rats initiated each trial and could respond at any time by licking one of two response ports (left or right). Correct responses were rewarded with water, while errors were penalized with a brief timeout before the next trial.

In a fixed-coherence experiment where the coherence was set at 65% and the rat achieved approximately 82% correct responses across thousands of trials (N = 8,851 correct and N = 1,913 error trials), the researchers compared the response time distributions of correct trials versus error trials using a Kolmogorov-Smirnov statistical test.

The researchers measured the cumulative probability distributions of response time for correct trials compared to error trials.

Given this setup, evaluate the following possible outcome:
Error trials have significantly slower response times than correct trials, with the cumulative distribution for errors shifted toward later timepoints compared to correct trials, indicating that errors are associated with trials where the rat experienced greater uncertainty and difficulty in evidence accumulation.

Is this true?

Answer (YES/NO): NO